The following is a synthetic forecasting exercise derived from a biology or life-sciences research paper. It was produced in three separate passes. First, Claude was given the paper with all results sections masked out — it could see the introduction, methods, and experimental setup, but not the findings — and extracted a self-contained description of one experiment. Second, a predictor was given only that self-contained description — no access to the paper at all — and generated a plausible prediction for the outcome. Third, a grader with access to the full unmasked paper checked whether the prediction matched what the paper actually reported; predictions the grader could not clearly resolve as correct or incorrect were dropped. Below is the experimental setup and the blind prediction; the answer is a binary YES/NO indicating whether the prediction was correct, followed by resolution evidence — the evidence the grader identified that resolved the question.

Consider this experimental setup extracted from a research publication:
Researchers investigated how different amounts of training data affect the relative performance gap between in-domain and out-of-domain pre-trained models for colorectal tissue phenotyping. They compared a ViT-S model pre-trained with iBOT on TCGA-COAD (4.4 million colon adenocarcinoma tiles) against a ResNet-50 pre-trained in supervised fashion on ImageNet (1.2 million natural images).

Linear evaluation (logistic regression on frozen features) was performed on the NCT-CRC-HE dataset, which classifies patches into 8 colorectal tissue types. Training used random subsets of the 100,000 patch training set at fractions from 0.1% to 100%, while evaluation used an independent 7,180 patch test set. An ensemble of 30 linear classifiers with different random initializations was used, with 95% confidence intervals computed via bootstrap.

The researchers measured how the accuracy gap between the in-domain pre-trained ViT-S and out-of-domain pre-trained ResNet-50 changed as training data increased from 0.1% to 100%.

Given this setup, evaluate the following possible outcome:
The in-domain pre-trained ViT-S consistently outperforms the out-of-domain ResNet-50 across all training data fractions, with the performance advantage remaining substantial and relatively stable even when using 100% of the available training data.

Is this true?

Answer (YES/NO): YES